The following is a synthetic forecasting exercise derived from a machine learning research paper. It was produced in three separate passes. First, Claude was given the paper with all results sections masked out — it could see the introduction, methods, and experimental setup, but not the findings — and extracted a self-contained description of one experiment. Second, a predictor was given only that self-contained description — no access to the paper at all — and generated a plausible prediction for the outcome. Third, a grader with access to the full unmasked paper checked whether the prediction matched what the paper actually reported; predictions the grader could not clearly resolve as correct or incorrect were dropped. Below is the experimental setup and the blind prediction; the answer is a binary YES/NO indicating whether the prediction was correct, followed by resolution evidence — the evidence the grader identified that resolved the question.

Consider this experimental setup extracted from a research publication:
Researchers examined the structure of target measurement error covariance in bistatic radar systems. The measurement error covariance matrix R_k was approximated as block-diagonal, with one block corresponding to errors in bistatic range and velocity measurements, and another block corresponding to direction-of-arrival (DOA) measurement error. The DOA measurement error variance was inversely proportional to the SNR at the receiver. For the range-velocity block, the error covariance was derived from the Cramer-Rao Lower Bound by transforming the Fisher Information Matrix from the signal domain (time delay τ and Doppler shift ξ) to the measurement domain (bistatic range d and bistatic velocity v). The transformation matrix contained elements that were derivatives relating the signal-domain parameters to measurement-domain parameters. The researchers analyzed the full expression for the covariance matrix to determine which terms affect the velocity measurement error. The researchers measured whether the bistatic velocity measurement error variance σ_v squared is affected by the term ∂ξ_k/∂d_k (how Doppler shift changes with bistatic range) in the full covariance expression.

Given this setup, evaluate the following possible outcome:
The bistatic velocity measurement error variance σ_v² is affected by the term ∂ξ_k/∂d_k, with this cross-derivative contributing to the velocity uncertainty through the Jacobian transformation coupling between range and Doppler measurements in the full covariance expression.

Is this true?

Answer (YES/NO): YES